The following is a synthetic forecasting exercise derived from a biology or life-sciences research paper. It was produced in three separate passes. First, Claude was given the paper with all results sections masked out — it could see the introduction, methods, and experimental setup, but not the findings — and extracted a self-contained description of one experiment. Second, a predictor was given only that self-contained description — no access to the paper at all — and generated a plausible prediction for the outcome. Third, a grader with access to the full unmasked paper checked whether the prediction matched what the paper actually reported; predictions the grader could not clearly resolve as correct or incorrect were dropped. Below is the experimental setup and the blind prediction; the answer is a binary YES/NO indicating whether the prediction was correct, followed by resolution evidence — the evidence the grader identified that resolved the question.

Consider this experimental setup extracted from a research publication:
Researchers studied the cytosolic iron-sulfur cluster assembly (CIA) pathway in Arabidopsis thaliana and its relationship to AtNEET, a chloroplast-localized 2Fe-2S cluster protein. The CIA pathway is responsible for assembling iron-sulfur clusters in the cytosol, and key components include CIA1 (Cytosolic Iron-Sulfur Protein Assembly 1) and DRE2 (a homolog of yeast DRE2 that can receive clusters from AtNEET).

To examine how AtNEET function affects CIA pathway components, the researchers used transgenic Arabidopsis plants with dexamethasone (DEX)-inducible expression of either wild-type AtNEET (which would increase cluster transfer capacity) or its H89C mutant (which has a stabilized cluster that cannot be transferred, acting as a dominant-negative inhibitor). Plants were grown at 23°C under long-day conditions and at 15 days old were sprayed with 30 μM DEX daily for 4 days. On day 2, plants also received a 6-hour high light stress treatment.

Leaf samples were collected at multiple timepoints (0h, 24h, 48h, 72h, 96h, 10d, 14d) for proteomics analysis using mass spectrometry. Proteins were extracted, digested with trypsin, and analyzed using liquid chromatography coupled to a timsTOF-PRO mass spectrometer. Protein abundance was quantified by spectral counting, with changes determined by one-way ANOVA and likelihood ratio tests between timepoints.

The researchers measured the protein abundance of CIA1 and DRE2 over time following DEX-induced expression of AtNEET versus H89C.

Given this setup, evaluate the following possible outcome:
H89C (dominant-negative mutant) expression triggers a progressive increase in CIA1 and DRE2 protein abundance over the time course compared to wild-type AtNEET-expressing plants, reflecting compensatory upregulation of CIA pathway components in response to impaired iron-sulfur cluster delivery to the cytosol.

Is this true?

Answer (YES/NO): NO